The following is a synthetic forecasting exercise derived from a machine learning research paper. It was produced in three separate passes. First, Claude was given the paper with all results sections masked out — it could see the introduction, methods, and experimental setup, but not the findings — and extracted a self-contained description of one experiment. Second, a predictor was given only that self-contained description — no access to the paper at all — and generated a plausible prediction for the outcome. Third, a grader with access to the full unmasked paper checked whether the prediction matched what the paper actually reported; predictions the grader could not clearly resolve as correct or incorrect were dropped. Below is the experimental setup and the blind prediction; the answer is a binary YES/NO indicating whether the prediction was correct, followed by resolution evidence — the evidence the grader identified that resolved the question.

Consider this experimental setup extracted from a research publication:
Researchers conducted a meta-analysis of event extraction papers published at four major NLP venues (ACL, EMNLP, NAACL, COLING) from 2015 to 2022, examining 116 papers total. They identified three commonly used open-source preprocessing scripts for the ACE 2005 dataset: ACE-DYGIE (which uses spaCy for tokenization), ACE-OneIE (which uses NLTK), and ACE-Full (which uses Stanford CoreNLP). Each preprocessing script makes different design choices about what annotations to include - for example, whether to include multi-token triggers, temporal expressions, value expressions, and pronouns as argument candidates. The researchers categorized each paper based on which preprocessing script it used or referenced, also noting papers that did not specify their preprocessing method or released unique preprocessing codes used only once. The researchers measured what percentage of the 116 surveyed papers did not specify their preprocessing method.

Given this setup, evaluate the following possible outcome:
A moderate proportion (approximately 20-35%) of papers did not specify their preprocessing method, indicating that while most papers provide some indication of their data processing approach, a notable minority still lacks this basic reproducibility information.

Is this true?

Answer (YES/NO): NO